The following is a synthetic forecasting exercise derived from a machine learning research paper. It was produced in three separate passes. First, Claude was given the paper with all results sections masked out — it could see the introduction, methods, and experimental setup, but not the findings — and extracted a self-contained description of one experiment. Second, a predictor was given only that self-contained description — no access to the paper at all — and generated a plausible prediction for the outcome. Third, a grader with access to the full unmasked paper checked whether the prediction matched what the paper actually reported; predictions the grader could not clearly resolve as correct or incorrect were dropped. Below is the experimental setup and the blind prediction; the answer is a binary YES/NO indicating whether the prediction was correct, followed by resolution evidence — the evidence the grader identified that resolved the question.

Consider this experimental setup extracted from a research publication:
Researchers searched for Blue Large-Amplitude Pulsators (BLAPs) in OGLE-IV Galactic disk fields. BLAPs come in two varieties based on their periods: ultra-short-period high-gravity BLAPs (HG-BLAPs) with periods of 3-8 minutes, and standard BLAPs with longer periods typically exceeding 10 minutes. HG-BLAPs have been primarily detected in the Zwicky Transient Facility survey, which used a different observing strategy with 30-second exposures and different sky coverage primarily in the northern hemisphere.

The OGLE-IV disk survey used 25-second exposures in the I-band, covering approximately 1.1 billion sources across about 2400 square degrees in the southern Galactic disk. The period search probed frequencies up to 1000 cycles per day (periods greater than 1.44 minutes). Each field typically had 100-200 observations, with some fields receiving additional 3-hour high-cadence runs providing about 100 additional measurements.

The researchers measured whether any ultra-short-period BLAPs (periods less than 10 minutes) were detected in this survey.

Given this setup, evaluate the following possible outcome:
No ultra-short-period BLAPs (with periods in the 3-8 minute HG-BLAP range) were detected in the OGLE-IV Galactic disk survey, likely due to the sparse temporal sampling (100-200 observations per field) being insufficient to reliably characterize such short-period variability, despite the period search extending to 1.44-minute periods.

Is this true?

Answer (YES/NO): YES